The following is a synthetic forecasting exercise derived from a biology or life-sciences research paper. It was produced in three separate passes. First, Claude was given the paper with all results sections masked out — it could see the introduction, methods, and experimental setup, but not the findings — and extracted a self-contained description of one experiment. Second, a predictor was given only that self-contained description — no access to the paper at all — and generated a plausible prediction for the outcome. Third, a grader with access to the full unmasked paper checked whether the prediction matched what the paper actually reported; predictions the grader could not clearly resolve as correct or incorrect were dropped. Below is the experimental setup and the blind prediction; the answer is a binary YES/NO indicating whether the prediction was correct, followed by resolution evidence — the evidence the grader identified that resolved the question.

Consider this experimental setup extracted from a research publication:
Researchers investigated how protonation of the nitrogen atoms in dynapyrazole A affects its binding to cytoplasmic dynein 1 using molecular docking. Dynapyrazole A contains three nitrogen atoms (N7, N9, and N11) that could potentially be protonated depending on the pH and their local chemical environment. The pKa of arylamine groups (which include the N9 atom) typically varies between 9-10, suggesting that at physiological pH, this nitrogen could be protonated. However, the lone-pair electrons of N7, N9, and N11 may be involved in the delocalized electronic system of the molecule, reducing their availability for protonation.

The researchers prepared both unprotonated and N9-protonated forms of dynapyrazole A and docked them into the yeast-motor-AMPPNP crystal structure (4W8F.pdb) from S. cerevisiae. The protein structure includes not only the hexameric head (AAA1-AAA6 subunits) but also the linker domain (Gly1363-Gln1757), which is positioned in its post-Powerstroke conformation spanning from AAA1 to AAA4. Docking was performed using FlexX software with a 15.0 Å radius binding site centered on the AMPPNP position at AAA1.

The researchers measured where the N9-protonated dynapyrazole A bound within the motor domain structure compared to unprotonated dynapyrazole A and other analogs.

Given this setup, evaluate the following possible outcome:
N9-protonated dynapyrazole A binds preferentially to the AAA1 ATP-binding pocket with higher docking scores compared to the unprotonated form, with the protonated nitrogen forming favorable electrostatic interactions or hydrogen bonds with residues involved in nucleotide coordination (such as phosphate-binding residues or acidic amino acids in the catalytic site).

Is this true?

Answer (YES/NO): NO